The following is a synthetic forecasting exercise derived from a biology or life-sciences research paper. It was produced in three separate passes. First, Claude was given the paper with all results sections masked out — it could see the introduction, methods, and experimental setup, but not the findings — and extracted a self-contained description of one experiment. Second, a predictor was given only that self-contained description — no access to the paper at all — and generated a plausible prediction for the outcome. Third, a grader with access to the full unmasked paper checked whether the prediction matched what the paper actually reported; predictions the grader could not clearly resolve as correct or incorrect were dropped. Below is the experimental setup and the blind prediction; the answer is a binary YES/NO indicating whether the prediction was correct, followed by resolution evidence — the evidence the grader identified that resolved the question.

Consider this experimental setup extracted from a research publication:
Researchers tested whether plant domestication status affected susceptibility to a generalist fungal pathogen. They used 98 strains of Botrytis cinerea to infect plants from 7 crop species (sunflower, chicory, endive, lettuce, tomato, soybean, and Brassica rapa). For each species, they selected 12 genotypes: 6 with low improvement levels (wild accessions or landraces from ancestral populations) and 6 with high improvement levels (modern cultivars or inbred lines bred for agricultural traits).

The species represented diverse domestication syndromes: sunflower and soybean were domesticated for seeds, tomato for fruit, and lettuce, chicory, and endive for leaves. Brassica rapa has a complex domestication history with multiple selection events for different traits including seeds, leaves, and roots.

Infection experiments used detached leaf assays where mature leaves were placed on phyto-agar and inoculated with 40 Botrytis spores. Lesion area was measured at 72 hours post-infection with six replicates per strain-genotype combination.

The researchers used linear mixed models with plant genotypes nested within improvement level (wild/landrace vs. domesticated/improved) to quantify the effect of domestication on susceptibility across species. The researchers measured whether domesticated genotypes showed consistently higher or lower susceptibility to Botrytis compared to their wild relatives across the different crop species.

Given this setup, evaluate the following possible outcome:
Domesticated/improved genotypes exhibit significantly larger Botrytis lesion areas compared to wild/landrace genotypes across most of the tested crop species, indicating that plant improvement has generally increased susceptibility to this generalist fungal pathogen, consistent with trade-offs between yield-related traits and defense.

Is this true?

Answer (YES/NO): NO